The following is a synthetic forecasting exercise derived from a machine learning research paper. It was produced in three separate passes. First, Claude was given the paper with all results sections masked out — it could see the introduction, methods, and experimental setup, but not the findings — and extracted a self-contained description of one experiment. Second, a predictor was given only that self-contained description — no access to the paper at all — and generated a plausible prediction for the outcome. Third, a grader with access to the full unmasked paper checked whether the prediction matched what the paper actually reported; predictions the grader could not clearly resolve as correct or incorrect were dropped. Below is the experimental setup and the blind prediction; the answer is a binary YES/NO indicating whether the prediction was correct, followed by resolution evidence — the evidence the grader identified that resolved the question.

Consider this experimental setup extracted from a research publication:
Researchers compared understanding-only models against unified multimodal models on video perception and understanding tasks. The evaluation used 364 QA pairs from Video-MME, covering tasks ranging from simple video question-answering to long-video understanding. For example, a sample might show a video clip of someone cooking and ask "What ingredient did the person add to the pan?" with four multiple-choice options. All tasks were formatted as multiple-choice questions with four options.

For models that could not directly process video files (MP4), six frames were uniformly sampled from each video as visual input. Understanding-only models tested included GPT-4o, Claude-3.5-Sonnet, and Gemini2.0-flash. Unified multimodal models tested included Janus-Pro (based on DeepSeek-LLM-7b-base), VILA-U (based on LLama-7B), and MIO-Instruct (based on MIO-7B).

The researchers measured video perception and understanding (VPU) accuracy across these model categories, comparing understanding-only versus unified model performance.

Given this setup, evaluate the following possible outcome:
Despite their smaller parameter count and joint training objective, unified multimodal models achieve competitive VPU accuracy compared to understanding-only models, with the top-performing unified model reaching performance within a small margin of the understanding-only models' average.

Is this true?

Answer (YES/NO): NO